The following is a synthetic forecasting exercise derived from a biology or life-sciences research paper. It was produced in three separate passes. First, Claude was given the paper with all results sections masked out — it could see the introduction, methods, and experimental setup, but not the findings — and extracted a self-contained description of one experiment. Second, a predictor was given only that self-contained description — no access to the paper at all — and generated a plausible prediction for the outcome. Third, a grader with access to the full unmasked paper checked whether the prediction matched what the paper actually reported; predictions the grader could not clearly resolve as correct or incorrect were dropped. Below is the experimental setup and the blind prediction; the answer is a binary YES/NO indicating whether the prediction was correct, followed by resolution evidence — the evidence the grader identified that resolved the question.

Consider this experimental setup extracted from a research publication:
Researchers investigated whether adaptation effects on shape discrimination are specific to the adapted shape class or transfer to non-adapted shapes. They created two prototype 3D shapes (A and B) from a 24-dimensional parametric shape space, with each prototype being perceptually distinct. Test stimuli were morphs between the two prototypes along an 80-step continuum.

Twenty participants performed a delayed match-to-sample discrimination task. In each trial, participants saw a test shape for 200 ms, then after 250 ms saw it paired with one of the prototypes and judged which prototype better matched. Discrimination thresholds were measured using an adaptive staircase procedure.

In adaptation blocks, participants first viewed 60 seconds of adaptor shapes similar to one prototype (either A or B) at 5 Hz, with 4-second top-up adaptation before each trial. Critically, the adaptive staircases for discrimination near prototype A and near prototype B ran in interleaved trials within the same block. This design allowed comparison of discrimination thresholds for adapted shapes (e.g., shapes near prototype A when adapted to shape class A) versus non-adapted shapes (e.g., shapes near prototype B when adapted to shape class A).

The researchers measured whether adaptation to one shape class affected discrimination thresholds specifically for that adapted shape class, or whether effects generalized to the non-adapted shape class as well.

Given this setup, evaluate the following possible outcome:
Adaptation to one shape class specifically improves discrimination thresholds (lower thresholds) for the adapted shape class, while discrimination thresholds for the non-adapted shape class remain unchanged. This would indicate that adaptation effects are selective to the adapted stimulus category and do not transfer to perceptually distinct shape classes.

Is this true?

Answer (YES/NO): NO